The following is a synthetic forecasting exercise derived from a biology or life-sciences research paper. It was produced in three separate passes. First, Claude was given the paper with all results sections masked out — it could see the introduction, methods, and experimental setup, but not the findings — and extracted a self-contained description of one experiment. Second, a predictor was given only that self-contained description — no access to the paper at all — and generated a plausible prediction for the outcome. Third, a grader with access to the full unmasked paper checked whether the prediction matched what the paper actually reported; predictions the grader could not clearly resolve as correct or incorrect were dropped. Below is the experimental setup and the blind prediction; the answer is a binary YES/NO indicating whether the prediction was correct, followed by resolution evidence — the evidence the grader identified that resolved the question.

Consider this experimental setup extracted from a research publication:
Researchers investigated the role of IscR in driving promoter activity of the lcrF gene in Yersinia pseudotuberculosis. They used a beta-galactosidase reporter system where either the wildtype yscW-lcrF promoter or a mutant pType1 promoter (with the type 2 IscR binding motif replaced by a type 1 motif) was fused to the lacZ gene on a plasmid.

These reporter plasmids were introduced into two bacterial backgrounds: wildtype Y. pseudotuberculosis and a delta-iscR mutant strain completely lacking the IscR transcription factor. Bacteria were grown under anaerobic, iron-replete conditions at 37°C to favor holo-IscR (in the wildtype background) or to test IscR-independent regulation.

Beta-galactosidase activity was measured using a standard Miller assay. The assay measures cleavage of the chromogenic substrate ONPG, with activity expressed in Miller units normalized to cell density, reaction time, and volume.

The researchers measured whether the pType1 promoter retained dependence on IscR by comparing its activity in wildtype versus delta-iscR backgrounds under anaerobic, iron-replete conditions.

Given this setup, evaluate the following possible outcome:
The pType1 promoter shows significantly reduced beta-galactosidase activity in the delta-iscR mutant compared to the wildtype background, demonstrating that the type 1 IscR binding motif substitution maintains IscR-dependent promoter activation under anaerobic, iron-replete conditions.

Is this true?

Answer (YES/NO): YES